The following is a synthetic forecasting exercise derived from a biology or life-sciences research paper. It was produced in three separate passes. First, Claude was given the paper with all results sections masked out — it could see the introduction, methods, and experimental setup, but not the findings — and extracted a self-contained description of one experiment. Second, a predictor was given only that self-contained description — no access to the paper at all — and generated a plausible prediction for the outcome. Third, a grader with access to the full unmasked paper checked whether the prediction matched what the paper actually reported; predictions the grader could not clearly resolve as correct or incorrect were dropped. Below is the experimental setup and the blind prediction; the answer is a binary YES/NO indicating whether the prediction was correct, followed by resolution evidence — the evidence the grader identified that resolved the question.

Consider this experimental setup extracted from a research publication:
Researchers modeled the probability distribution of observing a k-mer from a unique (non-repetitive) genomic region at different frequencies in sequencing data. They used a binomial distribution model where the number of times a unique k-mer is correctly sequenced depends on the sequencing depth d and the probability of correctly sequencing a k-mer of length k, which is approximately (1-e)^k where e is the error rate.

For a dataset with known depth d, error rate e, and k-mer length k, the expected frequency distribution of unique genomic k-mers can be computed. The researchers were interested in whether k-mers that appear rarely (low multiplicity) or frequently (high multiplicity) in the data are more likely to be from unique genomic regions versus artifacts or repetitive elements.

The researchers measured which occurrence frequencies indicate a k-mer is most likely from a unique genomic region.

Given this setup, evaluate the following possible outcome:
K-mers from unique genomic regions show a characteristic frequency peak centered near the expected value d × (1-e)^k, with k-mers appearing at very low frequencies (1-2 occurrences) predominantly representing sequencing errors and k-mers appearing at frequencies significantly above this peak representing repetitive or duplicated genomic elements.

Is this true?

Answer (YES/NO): YES